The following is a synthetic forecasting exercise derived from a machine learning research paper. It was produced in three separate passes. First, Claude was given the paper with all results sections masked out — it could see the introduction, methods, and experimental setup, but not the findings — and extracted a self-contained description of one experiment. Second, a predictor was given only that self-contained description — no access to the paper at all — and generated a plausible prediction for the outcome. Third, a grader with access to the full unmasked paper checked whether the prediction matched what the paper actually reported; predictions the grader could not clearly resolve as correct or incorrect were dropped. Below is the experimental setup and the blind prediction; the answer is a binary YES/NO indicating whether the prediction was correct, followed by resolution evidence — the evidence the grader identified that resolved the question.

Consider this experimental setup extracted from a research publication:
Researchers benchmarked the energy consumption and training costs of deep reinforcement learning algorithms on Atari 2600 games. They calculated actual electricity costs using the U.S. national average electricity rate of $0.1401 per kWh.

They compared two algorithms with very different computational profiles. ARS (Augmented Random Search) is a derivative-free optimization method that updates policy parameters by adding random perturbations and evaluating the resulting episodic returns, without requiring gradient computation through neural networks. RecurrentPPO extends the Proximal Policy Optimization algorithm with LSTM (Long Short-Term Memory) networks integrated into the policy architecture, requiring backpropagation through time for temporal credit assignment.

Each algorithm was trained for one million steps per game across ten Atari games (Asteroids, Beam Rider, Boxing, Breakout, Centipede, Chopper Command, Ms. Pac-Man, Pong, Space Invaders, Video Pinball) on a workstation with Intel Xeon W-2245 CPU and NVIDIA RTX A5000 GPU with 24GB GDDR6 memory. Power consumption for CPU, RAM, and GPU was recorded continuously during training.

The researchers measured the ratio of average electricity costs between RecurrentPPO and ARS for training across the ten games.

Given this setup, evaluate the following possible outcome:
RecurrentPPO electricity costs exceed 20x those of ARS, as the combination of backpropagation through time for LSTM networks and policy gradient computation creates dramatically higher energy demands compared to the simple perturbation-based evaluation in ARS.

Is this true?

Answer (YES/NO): NO